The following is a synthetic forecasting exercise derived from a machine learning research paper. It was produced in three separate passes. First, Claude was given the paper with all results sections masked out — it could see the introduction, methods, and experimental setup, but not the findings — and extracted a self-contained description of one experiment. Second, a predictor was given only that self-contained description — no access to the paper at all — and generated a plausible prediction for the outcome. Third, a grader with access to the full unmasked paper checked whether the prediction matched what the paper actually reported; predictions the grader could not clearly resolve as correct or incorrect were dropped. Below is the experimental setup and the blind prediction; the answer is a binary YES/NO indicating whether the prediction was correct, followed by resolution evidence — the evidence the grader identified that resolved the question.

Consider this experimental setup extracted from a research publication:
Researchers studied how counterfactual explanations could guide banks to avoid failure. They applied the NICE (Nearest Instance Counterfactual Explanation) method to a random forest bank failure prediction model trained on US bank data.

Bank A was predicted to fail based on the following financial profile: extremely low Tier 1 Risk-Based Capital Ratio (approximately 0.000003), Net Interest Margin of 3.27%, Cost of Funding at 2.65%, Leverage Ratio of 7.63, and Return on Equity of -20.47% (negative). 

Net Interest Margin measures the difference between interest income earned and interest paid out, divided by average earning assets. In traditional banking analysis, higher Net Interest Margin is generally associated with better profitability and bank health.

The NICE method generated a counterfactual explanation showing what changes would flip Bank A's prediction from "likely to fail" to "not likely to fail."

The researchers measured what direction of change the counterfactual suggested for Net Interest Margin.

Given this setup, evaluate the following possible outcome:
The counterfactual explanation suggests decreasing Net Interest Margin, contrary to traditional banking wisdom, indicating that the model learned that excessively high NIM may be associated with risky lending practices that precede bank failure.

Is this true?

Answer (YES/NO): YES